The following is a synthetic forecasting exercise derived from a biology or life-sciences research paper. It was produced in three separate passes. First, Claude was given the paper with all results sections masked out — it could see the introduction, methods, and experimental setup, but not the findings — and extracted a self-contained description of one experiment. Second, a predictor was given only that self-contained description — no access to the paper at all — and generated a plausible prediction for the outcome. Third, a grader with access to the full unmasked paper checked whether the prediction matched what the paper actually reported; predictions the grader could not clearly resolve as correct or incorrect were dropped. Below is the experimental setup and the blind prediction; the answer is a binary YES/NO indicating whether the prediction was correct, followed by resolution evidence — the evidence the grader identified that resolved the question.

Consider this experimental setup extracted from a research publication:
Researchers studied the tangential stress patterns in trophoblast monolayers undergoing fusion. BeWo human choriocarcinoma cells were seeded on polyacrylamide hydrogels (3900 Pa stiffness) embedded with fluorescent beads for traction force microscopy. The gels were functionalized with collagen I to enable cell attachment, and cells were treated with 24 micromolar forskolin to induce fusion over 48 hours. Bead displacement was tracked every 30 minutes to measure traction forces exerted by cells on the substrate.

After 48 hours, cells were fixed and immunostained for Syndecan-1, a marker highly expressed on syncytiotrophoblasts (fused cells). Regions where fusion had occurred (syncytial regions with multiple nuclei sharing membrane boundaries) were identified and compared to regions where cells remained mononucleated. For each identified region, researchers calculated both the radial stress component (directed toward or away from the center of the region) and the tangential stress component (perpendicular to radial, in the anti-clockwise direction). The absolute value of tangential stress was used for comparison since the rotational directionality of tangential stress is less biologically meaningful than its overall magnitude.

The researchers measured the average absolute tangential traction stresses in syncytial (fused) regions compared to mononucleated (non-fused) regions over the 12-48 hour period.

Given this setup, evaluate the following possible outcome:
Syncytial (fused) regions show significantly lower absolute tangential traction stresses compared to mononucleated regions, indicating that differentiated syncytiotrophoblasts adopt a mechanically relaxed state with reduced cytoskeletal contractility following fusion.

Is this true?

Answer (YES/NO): NO